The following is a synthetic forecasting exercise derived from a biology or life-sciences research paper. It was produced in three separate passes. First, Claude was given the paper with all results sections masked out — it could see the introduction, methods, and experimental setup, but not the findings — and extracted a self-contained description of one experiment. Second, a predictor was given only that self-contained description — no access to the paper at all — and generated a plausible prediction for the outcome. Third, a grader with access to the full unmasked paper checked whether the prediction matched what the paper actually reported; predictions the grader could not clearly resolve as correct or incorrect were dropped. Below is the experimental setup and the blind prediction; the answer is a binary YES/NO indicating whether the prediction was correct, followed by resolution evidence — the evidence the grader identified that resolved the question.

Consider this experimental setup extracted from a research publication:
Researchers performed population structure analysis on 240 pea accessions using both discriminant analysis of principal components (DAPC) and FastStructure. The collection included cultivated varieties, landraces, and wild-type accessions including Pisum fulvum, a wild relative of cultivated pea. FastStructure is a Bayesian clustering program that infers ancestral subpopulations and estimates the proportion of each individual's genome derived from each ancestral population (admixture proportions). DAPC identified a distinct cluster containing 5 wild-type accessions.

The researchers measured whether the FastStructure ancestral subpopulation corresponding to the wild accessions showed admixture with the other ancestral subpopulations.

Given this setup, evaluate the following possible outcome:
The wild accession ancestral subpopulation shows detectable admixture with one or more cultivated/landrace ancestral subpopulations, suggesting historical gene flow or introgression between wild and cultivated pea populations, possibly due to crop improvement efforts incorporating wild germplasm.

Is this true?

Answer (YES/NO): NO